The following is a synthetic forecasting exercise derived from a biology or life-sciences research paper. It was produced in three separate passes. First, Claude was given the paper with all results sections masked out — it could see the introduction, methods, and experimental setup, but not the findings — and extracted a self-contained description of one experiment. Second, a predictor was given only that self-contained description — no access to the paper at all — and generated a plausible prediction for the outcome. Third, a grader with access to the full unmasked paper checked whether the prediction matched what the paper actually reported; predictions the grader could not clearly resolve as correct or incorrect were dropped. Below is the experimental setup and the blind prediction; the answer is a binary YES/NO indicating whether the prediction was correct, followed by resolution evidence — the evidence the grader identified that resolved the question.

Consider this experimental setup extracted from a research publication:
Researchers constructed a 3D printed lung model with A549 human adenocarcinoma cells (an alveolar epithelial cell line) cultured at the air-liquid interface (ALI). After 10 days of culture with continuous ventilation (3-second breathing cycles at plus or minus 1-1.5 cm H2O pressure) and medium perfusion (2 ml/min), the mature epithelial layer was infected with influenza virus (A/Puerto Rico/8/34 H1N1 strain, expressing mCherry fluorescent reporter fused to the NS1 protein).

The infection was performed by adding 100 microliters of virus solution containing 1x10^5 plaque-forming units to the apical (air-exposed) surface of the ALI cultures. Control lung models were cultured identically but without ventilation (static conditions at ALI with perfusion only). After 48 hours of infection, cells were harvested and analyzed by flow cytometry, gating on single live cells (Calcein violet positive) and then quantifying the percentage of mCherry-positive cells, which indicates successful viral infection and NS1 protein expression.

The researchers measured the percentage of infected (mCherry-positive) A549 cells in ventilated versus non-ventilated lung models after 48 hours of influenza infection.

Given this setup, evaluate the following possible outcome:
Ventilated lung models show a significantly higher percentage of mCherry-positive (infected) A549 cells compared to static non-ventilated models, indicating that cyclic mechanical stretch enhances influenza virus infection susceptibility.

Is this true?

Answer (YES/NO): YES